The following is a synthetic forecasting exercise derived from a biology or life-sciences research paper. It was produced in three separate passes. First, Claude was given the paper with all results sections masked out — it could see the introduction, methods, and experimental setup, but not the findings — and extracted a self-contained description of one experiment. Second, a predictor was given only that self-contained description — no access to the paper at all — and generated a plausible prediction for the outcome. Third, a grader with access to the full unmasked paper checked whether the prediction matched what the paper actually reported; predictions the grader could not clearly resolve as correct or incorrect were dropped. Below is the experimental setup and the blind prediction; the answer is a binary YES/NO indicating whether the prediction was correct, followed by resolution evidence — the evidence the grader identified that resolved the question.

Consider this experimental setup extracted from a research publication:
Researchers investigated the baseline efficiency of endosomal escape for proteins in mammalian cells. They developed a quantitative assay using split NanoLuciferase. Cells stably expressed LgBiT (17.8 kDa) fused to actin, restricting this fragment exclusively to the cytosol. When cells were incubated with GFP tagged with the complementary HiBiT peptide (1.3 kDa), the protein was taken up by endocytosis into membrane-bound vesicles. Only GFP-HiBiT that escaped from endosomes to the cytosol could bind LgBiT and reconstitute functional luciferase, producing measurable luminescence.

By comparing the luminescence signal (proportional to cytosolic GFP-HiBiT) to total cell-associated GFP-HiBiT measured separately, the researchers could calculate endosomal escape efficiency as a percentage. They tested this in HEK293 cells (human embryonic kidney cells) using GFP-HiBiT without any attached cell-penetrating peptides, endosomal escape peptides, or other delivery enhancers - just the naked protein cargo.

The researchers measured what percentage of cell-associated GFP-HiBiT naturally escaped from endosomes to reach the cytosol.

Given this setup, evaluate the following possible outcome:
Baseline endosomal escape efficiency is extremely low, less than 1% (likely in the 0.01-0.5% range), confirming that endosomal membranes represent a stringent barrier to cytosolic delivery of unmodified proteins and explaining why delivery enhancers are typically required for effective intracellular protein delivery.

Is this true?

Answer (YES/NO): NO